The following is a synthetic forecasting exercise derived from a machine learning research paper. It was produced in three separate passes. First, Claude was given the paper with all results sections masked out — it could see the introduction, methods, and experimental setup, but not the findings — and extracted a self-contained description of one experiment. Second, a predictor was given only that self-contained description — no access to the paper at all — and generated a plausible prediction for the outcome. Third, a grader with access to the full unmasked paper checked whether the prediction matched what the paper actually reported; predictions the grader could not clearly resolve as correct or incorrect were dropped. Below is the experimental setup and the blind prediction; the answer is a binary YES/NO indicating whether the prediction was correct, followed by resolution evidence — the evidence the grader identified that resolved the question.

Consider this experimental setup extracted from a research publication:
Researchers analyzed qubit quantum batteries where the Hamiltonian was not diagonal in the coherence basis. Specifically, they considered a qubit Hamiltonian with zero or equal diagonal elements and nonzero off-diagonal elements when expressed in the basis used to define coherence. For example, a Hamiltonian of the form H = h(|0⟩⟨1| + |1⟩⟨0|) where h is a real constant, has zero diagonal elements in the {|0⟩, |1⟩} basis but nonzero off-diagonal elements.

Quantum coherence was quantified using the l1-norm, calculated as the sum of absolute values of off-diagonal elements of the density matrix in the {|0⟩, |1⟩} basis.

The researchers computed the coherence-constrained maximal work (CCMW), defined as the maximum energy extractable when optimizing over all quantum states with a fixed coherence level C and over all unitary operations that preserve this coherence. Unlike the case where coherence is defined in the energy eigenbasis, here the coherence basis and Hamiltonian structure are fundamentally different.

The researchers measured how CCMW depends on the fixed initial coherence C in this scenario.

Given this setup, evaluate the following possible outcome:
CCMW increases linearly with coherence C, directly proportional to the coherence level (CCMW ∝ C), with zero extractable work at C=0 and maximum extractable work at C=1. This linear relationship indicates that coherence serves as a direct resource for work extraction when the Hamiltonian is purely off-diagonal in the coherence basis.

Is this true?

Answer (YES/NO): YES